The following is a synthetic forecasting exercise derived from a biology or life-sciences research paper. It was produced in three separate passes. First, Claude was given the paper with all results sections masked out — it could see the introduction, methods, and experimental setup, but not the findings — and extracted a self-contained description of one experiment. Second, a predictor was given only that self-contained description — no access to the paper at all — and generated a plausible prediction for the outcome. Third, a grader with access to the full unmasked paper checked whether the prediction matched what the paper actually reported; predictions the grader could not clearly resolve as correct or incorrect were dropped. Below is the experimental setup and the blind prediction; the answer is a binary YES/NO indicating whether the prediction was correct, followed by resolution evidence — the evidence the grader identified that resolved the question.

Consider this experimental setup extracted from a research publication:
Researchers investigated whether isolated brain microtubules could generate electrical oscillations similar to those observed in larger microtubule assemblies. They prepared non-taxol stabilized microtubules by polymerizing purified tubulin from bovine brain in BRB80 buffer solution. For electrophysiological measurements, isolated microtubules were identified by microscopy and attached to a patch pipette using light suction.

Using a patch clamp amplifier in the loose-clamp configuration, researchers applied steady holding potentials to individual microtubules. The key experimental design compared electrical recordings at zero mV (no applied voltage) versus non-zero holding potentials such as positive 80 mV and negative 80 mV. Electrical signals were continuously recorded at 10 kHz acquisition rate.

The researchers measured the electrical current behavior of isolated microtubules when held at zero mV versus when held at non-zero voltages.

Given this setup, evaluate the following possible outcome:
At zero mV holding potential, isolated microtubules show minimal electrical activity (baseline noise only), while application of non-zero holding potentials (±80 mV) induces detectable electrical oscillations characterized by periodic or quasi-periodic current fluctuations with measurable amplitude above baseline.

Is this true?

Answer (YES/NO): YES